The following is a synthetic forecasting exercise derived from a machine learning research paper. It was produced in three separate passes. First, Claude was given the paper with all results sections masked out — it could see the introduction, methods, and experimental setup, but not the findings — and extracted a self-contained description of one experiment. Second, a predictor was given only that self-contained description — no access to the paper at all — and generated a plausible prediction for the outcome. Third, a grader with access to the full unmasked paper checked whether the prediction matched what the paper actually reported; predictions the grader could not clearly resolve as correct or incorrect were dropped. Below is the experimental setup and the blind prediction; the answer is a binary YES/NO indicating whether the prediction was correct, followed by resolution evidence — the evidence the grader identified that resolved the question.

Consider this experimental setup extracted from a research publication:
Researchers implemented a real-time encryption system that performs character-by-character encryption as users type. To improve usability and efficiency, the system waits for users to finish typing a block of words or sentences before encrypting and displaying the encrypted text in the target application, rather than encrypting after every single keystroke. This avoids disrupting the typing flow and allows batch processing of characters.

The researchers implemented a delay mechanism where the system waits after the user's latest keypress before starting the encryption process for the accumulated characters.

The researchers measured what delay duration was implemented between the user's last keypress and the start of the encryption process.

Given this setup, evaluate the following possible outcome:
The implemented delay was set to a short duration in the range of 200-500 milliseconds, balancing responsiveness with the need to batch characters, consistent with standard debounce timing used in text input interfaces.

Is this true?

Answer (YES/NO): YES